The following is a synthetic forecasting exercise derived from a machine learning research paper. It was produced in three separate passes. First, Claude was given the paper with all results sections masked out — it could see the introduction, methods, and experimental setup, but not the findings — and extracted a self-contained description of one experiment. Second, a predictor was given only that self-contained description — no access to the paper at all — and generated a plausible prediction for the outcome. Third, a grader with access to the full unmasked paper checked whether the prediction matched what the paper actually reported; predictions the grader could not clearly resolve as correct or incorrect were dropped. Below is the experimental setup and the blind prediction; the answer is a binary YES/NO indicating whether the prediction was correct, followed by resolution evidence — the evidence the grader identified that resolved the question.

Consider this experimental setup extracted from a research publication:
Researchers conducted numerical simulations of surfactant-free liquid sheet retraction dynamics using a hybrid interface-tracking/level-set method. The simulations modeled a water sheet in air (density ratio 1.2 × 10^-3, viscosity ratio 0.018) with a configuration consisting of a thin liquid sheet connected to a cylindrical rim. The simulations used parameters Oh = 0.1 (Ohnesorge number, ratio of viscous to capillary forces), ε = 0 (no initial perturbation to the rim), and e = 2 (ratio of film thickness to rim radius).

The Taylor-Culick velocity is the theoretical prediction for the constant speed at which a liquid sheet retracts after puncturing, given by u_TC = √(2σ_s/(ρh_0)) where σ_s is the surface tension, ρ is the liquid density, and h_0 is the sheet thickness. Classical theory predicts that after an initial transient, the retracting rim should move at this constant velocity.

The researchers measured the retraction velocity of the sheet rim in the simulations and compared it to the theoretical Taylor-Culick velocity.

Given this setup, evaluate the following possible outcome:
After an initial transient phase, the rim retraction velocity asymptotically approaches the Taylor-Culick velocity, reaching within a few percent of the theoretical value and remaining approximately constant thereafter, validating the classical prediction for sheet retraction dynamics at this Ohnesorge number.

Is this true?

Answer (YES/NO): NO